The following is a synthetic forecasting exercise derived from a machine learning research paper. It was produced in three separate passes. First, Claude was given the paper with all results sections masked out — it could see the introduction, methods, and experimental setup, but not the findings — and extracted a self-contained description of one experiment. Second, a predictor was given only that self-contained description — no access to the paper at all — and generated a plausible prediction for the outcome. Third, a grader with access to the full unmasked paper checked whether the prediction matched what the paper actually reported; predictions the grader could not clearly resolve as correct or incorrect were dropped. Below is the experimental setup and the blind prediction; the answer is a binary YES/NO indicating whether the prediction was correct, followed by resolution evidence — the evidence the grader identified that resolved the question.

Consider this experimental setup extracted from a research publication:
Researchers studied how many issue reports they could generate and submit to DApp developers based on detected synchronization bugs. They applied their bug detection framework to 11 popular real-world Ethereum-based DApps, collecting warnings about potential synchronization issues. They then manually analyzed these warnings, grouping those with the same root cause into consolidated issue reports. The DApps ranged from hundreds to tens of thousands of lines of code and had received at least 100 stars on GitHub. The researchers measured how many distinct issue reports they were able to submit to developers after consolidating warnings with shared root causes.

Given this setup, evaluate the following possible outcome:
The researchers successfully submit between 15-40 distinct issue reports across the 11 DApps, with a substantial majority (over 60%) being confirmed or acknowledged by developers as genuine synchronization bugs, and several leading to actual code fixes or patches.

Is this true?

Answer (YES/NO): NO